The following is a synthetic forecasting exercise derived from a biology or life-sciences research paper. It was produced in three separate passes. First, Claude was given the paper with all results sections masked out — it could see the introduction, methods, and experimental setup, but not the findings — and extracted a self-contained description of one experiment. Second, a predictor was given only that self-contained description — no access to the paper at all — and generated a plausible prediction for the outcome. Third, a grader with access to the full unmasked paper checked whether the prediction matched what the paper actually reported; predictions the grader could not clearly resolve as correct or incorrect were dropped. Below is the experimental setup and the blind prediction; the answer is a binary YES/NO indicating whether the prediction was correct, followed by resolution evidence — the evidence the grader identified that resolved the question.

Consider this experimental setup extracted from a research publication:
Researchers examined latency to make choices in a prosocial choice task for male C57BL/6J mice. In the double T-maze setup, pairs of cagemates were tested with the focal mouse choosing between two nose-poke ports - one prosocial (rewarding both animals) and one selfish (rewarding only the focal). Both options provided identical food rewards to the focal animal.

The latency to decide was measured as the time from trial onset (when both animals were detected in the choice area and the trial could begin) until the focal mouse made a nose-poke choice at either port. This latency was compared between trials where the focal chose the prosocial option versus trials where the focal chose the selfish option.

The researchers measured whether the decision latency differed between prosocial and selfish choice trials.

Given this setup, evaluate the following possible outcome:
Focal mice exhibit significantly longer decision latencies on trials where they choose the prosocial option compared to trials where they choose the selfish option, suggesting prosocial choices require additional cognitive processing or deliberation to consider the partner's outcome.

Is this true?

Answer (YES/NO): NO